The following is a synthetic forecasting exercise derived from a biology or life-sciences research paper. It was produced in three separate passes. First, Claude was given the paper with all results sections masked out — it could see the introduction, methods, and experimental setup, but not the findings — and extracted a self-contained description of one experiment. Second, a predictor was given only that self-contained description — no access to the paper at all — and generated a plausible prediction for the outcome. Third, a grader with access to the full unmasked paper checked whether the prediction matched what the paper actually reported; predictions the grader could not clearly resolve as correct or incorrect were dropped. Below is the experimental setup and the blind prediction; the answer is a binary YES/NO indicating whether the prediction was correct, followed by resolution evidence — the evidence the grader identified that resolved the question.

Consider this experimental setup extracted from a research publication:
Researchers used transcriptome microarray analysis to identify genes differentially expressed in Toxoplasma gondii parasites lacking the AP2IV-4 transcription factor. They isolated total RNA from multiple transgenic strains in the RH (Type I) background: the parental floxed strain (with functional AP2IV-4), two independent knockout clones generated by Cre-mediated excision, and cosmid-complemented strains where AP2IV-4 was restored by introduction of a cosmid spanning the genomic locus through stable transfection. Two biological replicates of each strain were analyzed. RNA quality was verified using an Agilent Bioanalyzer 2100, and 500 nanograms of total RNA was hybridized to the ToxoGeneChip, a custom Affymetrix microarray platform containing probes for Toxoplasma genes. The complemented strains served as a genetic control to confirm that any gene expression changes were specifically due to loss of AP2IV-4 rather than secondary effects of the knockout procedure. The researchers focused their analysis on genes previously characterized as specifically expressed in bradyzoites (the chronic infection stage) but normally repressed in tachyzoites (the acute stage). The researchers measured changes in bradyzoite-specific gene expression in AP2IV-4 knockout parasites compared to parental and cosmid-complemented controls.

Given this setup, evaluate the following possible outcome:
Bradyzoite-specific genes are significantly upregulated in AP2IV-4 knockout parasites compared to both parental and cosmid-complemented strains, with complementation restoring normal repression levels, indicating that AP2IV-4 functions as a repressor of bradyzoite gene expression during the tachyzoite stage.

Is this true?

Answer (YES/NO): YES